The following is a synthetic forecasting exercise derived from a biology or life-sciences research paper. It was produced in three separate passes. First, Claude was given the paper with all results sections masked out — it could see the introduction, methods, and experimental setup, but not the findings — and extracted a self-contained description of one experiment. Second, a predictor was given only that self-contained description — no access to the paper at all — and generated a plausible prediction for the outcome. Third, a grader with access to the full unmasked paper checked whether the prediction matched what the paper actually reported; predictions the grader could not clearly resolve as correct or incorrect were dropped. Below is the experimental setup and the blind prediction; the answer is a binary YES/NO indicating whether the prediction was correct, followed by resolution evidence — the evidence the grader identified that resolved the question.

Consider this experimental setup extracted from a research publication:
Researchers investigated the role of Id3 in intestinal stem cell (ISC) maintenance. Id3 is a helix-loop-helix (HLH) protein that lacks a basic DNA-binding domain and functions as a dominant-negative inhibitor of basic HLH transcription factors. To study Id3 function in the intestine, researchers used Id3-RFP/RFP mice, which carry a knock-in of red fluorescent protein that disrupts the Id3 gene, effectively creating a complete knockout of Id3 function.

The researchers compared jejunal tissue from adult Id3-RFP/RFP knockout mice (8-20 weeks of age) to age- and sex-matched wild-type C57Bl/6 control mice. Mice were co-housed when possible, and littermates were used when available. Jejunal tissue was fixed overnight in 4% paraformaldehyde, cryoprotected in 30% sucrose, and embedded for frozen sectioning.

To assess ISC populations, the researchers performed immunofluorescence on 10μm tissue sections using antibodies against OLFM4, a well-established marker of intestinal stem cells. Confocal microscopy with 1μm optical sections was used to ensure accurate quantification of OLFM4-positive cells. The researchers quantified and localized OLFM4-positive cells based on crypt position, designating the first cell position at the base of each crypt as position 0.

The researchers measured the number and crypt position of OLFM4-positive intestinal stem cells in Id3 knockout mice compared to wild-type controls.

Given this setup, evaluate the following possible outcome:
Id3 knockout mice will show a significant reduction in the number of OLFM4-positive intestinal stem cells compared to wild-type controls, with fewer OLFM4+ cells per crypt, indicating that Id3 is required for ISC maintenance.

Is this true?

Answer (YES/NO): NO